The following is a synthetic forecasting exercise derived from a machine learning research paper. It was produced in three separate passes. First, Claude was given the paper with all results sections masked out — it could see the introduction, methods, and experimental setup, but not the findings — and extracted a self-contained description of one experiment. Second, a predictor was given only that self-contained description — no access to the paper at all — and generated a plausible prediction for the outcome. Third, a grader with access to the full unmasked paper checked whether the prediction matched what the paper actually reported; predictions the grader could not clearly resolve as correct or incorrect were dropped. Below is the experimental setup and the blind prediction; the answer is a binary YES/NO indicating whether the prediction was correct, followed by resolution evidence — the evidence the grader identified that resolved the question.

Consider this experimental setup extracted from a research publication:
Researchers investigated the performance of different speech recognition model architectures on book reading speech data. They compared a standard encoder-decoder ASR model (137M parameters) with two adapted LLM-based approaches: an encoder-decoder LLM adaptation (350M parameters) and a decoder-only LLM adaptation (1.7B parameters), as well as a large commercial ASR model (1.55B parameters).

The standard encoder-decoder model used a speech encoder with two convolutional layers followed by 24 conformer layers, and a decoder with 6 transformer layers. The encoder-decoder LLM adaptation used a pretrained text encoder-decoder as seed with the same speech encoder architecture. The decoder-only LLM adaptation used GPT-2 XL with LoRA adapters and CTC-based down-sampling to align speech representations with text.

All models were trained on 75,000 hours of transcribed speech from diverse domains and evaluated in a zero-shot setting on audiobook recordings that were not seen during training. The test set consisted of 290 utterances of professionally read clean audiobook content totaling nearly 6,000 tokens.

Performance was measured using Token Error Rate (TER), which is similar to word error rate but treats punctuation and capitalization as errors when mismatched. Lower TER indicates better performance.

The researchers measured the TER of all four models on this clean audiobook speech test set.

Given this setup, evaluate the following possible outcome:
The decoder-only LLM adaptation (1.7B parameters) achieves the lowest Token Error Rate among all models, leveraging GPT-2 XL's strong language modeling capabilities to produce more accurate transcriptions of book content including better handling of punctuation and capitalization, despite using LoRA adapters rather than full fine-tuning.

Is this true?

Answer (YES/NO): NO